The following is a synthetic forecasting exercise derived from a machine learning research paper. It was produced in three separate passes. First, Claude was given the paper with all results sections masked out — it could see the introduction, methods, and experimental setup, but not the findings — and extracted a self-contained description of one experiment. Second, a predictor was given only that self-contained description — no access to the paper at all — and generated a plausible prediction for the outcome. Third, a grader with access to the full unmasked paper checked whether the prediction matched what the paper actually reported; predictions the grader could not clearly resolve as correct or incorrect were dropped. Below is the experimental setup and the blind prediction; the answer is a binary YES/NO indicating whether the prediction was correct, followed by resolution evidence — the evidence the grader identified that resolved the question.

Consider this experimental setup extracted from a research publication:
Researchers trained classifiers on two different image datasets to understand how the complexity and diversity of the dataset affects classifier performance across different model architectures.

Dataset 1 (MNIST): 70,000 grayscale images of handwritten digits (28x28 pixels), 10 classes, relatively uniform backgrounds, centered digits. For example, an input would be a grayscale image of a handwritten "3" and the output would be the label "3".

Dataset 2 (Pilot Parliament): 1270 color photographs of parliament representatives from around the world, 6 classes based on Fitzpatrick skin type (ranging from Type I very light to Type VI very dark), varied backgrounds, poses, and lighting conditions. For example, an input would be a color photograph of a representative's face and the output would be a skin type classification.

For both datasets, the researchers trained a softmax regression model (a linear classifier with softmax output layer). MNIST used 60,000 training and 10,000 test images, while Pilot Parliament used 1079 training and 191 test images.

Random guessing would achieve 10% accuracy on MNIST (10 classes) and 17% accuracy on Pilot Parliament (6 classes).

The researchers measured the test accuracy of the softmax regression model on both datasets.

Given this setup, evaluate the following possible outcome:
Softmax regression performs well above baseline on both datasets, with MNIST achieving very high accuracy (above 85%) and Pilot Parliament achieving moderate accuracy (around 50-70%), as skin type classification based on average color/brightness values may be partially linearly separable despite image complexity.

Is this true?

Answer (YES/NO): NO